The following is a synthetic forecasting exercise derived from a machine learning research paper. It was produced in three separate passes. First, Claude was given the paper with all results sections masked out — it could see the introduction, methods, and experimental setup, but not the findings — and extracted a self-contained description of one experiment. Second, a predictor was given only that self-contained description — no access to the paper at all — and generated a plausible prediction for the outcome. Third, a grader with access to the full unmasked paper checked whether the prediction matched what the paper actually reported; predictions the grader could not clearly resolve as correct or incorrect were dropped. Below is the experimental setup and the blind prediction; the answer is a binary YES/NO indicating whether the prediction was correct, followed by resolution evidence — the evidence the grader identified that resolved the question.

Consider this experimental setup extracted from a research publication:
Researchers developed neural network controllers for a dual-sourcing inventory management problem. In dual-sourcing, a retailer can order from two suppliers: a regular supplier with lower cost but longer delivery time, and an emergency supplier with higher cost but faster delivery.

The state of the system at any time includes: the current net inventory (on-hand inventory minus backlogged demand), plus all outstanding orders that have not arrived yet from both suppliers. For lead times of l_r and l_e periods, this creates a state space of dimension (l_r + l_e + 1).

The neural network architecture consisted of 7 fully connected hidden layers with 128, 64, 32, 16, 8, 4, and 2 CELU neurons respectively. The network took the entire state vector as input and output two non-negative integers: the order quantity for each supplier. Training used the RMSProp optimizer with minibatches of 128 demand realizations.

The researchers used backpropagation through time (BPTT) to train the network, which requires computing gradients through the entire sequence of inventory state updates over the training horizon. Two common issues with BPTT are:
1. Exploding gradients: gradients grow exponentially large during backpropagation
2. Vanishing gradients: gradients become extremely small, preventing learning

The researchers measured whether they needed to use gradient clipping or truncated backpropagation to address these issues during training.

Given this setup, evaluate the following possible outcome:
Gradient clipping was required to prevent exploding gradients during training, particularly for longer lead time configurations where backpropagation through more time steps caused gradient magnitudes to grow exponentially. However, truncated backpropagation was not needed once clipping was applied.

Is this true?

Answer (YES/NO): NO